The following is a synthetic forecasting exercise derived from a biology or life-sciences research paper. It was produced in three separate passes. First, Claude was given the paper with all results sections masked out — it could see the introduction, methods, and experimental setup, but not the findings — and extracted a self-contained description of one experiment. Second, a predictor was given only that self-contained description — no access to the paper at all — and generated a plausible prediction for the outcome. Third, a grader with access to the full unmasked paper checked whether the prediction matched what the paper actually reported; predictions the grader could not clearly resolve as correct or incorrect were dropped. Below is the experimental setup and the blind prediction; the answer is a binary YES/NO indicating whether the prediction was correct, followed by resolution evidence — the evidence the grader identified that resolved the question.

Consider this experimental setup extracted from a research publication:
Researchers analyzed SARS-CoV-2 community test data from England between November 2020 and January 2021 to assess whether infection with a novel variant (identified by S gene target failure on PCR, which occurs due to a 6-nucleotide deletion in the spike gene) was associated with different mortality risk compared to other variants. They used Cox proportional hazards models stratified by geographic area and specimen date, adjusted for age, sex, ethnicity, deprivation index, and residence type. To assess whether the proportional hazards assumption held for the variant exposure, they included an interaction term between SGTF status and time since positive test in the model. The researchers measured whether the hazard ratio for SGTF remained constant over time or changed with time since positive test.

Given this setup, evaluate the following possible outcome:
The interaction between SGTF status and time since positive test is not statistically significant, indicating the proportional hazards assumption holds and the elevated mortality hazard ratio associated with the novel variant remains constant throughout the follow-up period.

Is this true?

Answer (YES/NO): NO